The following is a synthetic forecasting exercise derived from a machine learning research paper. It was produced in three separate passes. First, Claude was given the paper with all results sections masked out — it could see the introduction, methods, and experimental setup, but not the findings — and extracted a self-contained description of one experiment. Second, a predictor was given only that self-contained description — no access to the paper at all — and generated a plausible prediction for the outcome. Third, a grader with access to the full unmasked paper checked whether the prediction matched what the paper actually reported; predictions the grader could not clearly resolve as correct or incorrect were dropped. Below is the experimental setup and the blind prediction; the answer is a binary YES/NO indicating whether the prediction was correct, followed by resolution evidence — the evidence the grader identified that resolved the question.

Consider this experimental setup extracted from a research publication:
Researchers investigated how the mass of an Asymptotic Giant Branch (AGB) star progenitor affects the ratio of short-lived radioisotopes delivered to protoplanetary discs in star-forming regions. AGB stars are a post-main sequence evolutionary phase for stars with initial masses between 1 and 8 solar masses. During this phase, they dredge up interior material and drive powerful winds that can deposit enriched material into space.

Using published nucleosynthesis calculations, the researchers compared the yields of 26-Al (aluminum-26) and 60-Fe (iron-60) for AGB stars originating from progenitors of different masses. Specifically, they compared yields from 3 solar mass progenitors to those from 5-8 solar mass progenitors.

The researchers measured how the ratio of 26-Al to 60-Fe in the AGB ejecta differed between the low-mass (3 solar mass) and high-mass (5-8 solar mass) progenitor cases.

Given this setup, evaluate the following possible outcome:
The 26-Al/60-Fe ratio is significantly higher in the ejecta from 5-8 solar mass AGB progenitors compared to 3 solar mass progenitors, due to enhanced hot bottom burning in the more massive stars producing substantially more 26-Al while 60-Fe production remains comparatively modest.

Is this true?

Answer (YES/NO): NO